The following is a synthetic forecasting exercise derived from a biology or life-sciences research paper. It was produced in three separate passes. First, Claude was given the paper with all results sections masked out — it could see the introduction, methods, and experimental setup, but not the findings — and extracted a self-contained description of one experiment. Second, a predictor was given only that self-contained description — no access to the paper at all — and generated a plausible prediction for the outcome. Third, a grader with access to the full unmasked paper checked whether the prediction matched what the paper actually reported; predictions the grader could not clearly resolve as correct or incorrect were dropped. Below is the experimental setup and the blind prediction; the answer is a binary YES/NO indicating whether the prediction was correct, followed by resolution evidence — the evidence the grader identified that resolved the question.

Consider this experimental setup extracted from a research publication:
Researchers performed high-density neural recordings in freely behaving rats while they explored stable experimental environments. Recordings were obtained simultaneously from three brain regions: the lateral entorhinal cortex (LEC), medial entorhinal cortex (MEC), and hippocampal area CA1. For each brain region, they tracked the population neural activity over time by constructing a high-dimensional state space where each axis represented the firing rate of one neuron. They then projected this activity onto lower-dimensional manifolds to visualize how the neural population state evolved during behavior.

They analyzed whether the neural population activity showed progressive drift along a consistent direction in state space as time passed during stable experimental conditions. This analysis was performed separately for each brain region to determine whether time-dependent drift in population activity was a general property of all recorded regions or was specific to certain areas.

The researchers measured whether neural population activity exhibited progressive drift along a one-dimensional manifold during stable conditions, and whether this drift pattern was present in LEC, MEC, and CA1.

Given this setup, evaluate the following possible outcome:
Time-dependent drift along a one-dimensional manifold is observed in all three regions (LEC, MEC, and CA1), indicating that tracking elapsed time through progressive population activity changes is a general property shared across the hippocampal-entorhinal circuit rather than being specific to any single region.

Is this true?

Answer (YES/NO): NO